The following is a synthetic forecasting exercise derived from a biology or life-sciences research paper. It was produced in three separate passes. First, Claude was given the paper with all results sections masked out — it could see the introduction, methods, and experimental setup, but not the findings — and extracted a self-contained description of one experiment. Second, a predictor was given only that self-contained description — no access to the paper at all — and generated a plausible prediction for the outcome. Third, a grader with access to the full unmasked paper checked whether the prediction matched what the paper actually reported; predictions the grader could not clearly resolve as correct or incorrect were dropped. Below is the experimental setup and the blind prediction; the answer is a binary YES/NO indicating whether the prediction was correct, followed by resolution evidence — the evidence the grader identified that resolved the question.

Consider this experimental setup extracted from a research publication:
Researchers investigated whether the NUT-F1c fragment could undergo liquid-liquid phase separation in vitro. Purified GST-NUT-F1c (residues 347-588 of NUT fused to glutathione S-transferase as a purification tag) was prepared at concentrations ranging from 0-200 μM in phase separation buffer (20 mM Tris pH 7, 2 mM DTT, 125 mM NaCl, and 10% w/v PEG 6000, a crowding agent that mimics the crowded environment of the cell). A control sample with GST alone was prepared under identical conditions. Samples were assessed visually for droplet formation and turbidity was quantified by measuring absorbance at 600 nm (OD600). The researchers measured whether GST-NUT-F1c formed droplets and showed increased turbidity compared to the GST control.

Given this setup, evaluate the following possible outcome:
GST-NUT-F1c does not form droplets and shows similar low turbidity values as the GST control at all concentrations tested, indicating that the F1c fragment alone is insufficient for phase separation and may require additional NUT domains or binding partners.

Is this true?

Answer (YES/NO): NO